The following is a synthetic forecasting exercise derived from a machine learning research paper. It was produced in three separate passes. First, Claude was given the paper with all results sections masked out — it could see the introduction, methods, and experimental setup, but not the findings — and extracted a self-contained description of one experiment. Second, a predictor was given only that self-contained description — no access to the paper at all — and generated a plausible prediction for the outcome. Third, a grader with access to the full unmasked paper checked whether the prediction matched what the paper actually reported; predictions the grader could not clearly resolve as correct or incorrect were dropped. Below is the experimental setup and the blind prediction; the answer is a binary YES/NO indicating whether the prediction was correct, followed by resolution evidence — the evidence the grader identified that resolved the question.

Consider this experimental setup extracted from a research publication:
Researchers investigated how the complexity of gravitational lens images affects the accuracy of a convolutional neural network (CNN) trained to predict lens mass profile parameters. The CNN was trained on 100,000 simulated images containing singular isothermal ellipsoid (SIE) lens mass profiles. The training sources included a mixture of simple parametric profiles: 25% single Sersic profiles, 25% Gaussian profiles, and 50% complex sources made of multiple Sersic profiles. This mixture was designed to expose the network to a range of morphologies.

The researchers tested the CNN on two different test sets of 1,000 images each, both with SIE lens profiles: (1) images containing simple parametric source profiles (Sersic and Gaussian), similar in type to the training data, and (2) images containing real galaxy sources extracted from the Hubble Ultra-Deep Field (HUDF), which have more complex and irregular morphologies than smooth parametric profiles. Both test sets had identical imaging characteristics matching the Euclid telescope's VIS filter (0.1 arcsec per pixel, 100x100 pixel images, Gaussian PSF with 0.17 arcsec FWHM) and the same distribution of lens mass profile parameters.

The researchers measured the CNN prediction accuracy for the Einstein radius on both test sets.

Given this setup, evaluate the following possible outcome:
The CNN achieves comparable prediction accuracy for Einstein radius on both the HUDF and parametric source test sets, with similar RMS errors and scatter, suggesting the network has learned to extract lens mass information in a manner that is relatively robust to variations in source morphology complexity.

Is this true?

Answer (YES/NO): NO